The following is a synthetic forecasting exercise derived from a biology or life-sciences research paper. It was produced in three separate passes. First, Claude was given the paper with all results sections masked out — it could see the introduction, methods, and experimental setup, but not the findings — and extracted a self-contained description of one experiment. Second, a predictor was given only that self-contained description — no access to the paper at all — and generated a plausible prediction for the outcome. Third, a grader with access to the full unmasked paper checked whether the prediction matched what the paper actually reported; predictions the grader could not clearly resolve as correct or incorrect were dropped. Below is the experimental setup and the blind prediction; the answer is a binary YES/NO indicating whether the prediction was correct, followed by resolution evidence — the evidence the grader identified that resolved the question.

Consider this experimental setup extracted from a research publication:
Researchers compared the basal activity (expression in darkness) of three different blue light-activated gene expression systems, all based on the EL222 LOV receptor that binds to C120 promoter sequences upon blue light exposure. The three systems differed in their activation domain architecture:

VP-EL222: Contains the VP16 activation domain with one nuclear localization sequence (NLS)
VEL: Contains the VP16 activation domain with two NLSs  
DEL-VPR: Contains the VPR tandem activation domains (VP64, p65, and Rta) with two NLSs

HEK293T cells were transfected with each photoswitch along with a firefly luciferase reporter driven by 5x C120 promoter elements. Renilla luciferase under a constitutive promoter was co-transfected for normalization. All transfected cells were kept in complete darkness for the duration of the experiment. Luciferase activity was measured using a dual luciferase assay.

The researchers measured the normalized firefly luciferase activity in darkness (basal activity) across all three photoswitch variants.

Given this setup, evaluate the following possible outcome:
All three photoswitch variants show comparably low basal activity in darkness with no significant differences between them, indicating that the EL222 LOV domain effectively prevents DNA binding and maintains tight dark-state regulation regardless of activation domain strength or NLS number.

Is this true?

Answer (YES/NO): YES